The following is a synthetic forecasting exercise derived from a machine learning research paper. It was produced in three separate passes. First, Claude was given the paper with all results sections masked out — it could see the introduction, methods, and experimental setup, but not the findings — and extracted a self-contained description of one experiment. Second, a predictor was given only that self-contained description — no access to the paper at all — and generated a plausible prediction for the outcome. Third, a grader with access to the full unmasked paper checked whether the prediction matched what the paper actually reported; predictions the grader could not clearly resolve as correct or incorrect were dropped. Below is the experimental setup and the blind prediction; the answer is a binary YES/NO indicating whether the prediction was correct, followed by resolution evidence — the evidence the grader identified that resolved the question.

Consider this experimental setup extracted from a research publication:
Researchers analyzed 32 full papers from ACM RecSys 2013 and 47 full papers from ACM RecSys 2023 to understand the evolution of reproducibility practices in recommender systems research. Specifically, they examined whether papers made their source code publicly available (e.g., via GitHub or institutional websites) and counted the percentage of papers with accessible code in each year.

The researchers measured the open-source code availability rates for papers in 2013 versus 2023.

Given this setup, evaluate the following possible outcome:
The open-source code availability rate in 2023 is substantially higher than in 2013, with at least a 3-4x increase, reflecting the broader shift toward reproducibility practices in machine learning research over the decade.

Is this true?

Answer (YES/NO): YES